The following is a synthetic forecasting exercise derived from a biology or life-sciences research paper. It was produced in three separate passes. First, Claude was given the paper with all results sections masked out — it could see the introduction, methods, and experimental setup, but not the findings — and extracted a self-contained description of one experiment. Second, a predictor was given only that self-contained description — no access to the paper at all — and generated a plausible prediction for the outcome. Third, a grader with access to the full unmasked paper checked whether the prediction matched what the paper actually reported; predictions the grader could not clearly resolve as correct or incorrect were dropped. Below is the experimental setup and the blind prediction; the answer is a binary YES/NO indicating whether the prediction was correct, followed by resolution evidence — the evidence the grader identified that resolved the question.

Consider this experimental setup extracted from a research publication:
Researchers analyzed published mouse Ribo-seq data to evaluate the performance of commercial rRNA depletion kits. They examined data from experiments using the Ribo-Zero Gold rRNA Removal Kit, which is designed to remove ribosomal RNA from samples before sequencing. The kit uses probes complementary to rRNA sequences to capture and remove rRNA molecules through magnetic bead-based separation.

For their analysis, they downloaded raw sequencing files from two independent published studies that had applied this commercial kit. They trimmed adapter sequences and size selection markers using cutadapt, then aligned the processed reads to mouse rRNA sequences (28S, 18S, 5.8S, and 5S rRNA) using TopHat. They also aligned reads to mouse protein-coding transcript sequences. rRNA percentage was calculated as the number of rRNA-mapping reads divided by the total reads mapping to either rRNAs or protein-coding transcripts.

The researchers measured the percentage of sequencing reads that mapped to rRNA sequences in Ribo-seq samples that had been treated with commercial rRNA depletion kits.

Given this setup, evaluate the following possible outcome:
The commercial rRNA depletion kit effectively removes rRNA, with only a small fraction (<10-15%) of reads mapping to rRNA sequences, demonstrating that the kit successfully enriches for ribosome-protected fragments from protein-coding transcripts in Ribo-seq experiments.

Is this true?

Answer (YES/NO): NO